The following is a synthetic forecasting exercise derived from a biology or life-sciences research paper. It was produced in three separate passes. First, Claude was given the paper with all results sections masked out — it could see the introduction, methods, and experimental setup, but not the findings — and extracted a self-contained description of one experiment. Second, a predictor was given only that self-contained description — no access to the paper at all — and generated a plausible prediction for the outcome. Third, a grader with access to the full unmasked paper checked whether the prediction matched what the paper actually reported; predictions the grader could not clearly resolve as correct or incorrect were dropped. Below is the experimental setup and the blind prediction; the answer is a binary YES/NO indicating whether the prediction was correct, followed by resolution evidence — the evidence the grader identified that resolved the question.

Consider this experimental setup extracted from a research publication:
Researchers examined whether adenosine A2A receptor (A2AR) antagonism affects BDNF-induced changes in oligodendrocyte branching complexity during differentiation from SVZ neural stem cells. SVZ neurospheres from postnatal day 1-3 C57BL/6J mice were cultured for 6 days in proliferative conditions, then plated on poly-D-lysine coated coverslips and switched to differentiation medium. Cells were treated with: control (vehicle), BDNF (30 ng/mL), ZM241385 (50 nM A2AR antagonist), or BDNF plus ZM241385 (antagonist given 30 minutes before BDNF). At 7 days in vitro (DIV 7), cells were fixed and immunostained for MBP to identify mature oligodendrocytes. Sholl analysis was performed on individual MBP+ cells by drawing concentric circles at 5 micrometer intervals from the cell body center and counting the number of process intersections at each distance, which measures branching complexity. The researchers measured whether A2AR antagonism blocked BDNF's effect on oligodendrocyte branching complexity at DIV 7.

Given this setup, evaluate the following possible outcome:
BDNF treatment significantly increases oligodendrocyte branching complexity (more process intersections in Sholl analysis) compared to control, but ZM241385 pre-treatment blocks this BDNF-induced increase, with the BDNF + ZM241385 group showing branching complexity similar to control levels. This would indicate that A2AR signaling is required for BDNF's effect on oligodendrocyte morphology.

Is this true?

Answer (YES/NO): NO